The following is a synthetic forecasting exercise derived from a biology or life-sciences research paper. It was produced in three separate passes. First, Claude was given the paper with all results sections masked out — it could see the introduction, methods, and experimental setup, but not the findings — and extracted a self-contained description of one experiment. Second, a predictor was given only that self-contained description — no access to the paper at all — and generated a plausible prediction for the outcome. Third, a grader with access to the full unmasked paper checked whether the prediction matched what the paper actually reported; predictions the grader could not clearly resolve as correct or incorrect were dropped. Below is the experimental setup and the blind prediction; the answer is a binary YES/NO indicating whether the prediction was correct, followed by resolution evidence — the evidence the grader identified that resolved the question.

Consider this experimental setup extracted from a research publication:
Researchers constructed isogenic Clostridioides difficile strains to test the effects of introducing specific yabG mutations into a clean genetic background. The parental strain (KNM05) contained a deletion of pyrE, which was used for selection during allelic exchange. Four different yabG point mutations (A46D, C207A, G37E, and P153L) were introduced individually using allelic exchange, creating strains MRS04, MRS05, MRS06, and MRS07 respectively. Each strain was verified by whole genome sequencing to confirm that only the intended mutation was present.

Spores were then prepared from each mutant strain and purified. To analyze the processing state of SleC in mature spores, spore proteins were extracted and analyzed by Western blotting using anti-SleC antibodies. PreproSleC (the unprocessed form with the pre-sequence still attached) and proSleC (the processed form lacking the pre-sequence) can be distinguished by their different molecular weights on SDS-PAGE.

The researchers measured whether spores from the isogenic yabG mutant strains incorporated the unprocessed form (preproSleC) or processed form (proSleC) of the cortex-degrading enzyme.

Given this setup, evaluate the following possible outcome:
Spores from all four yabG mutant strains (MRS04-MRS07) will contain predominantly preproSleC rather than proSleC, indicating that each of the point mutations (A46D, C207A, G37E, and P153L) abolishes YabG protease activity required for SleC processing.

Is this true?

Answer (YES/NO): NO